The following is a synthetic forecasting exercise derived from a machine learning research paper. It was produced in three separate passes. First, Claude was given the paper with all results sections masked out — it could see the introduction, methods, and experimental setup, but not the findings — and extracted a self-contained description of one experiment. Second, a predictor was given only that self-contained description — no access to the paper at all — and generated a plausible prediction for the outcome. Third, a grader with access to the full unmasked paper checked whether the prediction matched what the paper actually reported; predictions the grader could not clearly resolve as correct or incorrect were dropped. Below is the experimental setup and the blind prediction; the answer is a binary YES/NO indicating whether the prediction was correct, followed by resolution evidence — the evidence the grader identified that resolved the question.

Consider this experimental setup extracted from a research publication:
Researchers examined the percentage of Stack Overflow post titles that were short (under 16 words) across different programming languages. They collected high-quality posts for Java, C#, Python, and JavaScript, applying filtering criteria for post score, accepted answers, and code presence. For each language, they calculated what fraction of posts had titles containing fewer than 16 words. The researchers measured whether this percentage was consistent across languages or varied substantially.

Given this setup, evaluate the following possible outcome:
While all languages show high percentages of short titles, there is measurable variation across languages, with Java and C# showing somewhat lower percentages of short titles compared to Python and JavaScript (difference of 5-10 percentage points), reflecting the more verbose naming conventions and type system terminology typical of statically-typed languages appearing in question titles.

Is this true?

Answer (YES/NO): NO